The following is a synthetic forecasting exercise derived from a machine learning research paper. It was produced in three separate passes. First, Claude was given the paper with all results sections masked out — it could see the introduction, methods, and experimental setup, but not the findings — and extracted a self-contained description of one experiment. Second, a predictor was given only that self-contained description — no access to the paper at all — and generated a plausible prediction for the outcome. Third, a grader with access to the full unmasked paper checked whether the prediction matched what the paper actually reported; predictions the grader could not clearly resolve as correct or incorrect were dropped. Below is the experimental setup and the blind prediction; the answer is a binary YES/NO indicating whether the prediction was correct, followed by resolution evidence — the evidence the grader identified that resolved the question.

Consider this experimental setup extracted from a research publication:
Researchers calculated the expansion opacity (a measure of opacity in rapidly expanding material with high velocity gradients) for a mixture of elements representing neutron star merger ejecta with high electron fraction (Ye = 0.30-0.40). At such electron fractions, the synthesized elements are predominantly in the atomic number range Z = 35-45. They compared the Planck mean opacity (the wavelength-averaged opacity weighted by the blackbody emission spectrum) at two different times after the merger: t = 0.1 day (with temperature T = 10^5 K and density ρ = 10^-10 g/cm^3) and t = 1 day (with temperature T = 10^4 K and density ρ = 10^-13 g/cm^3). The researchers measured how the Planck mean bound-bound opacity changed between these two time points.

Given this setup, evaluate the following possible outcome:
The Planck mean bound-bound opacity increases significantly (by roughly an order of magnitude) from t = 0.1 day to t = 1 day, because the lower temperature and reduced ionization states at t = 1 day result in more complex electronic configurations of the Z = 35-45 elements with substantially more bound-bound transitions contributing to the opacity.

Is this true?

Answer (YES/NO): NO